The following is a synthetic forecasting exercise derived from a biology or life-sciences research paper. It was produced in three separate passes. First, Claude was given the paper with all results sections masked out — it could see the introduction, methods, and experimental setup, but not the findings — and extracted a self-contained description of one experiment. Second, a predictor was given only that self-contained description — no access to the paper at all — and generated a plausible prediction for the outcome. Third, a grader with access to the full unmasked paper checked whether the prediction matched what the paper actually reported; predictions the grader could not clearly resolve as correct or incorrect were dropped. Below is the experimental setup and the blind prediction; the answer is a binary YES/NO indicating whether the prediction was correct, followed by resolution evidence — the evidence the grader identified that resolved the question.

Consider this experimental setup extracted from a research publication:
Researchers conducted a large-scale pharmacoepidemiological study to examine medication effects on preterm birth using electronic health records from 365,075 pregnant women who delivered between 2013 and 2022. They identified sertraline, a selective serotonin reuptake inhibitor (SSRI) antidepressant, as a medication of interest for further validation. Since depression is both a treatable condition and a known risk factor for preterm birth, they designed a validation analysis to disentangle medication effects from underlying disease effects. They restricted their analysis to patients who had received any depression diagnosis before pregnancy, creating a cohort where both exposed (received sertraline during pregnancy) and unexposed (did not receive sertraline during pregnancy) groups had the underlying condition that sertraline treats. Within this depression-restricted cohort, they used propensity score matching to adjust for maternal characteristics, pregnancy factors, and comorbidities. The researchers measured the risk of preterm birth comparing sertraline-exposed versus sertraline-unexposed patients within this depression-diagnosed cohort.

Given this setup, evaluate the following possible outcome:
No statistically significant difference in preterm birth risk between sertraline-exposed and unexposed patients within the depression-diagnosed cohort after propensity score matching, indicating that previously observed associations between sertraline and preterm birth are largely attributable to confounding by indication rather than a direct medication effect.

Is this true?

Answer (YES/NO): NO